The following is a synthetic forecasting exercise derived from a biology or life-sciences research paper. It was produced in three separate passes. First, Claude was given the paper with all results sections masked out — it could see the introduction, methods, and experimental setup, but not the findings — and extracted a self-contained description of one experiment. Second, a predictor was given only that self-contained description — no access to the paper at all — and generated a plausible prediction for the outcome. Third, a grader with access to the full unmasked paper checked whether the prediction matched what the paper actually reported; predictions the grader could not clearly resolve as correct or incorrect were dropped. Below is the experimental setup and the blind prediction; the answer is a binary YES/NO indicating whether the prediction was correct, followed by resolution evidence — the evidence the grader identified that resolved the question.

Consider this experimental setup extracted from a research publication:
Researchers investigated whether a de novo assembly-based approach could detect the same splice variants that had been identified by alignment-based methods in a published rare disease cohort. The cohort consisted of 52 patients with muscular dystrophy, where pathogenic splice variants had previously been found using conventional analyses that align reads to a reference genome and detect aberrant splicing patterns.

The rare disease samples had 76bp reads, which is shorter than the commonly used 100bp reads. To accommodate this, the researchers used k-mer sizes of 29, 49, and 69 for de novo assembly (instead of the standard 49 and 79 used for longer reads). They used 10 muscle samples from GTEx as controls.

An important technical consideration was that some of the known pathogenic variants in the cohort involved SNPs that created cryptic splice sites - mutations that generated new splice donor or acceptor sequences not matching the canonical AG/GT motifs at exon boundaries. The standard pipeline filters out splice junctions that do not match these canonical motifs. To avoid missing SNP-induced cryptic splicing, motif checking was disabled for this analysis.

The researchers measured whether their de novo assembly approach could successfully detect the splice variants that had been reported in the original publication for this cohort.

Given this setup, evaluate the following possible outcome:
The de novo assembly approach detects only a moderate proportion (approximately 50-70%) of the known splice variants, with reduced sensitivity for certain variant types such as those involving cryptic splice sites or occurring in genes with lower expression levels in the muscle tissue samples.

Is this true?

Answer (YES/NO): YES